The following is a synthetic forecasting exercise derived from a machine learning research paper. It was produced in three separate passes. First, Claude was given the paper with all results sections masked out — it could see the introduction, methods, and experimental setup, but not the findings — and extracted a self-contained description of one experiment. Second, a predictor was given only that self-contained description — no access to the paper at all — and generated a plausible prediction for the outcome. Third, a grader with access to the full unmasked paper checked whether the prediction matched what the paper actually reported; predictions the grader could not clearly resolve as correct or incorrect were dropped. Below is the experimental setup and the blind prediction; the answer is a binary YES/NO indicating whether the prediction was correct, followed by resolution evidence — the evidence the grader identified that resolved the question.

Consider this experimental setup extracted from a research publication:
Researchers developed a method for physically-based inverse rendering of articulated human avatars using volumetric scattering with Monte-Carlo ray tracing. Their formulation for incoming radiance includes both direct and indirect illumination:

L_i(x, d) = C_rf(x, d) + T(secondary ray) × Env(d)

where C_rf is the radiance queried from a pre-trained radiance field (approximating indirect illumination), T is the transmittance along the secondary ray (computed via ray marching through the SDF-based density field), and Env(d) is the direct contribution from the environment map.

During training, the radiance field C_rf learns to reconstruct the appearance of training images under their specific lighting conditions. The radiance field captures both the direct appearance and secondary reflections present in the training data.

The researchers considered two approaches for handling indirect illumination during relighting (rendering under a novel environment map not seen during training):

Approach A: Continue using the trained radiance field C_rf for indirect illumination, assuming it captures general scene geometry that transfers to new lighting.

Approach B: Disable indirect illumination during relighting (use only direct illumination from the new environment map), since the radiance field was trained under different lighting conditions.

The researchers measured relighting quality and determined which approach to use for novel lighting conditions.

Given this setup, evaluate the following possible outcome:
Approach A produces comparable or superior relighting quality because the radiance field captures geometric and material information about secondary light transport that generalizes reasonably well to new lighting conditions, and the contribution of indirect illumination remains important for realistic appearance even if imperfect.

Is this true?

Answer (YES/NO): NO